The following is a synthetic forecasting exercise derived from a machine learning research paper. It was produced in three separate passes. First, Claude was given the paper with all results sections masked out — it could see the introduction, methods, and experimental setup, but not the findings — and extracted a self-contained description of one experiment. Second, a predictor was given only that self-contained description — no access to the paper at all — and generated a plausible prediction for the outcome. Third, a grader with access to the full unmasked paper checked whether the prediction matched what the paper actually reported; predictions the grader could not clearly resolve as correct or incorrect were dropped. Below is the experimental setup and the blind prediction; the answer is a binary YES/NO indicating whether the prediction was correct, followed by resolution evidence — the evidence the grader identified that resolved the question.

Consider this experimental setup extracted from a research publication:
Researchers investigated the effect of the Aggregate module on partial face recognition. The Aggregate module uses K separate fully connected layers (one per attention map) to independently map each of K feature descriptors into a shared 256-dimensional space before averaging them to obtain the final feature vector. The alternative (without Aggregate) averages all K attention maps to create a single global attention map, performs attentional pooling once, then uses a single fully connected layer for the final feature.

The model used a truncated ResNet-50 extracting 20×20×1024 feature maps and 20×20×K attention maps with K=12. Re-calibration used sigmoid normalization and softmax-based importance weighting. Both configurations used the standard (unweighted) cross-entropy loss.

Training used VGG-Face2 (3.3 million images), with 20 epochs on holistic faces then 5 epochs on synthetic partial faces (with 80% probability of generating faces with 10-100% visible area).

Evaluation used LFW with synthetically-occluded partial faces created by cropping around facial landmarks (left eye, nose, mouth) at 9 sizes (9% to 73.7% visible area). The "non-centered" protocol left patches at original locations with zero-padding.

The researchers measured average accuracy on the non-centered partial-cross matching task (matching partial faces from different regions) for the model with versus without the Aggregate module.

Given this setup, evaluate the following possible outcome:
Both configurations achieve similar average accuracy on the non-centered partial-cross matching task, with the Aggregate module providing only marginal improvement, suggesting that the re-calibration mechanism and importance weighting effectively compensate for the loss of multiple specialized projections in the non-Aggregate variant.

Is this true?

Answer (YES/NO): YES